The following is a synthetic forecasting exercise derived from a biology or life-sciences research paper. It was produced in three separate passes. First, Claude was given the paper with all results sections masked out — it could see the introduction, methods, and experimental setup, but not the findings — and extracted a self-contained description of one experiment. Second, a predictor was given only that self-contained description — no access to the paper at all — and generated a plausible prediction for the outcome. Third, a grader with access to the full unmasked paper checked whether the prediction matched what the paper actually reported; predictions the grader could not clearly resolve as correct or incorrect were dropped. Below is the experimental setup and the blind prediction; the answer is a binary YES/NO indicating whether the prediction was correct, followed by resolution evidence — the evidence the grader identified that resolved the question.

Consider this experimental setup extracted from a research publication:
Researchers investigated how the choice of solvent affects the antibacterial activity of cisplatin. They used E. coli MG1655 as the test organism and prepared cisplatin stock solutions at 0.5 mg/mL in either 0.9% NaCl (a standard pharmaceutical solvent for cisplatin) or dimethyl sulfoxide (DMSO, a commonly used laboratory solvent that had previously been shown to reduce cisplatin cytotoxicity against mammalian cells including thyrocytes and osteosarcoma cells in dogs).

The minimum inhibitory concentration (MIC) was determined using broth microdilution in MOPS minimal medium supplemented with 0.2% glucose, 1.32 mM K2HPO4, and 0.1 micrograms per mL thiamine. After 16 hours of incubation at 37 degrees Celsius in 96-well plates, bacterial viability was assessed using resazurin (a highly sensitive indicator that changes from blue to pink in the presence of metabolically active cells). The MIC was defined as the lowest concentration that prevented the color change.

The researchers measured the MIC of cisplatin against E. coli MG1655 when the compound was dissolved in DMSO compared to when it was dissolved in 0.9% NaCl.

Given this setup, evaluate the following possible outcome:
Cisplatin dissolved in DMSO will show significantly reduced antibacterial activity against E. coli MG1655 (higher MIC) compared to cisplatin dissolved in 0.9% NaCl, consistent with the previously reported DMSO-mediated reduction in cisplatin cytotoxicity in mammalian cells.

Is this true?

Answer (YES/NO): YES